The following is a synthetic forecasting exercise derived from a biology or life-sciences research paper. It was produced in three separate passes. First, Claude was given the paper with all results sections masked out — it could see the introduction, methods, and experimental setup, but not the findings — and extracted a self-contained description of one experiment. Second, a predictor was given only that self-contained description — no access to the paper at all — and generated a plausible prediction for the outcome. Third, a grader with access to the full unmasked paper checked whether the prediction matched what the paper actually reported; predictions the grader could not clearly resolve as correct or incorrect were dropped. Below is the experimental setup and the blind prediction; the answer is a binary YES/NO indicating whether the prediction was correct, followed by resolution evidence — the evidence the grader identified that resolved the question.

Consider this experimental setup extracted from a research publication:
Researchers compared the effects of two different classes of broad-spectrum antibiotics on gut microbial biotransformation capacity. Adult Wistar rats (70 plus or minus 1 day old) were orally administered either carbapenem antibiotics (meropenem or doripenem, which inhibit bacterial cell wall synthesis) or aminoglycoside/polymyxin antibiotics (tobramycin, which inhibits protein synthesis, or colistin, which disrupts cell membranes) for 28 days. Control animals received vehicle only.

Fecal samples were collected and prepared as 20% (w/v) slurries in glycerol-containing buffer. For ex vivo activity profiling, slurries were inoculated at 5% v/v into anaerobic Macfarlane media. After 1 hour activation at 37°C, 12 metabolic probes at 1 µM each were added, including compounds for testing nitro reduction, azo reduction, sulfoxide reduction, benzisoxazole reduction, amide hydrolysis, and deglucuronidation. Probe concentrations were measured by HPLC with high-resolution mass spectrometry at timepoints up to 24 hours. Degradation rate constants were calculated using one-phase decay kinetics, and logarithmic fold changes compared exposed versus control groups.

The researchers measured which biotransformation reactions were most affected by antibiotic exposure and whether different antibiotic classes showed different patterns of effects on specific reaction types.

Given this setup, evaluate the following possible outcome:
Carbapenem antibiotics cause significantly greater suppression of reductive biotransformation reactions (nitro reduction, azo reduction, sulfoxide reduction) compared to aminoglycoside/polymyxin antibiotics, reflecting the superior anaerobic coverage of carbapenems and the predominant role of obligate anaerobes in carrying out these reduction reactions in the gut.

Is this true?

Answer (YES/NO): NO